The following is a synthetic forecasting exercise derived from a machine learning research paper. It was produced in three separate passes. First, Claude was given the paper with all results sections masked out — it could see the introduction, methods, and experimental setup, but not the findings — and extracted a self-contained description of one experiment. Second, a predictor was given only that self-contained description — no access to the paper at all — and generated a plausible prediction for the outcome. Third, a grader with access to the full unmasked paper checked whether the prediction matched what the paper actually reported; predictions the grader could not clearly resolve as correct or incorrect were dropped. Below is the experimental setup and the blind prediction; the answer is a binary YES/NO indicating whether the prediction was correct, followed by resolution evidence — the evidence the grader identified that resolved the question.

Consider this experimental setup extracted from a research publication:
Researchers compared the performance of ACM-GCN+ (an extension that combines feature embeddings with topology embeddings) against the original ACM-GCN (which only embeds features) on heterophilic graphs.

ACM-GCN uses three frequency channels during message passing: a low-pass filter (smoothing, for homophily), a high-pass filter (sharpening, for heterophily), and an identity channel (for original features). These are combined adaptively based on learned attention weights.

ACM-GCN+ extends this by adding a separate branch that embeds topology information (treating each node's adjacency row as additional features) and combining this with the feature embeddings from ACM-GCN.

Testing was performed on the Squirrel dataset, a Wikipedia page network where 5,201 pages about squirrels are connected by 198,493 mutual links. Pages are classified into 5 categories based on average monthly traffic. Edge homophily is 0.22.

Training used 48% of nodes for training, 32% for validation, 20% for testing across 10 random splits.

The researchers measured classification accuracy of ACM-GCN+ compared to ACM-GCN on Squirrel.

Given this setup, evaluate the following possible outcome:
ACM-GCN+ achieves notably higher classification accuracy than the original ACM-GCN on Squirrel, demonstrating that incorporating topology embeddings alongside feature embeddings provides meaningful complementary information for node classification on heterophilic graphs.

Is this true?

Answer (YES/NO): YES